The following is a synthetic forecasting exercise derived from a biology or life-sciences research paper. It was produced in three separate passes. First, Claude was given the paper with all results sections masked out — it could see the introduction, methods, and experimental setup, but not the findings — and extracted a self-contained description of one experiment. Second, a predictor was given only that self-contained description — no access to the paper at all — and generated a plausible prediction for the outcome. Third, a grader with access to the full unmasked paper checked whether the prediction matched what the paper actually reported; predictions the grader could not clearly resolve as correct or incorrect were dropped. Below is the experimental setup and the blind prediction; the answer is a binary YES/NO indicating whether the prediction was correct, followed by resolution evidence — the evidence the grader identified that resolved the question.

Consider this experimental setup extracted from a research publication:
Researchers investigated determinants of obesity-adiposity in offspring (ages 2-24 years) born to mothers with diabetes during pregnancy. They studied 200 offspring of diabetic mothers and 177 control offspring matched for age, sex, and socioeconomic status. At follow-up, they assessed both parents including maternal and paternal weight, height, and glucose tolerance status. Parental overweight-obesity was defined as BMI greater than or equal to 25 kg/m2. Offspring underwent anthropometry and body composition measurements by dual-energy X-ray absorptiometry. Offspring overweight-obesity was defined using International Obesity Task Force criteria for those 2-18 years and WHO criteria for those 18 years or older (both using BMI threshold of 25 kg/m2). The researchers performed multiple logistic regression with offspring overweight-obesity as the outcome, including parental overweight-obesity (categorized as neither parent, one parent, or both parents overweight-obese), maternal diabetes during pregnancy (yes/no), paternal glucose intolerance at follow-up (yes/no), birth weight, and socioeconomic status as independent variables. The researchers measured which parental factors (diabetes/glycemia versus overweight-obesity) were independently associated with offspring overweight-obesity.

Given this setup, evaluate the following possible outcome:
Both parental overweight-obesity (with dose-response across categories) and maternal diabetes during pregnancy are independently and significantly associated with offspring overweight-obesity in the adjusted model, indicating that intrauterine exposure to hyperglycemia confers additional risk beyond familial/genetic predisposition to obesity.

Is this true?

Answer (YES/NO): NO